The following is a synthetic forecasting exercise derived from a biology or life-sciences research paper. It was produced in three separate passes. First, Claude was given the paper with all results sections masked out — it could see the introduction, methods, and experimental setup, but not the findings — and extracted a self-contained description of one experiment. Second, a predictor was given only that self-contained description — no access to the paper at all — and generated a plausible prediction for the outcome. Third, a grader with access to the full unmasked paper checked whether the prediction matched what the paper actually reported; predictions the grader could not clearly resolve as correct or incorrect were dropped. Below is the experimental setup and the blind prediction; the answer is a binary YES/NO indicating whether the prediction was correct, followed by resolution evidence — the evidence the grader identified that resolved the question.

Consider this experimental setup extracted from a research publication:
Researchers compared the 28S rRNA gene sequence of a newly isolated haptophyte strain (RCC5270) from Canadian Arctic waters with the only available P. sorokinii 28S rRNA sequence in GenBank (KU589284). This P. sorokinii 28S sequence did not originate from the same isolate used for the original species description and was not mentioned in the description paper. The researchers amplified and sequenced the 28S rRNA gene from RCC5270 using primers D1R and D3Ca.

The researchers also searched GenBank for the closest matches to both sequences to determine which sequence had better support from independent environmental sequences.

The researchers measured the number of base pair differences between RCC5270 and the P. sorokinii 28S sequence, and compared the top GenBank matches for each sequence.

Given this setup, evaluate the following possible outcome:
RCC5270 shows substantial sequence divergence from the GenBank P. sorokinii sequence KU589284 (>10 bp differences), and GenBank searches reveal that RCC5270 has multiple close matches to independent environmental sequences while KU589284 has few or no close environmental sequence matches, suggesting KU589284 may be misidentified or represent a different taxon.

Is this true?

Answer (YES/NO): NO